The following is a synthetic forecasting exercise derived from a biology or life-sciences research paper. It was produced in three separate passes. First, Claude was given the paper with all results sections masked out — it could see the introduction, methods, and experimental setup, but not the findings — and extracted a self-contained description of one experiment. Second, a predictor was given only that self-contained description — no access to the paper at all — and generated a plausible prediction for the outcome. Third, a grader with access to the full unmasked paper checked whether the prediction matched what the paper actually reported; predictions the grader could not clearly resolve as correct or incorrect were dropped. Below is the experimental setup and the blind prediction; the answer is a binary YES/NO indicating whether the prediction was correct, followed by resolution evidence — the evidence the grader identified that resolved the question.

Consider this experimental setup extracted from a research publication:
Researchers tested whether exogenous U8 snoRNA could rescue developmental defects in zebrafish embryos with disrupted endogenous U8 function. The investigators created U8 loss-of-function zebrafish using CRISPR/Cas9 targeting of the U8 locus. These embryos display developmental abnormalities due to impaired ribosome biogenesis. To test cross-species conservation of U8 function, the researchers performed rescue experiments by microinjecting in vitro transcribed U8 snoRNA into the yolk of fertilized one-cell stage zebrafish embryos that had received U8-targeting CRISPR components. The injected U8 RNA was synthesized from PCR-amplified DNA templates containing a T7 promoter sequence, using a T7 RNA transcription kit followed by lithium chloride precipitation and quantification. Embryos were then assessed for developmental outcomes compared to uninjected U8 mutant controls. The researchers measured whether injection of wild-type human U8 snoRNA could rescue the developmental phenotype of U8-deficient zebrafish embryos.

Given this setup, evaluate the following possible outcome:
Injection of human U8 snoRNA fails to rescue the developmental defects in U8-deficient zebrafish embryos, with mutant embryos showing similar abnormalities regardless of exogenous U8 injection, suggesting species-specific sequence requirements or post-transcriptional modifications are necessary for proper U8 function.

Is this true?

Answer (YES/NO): NO